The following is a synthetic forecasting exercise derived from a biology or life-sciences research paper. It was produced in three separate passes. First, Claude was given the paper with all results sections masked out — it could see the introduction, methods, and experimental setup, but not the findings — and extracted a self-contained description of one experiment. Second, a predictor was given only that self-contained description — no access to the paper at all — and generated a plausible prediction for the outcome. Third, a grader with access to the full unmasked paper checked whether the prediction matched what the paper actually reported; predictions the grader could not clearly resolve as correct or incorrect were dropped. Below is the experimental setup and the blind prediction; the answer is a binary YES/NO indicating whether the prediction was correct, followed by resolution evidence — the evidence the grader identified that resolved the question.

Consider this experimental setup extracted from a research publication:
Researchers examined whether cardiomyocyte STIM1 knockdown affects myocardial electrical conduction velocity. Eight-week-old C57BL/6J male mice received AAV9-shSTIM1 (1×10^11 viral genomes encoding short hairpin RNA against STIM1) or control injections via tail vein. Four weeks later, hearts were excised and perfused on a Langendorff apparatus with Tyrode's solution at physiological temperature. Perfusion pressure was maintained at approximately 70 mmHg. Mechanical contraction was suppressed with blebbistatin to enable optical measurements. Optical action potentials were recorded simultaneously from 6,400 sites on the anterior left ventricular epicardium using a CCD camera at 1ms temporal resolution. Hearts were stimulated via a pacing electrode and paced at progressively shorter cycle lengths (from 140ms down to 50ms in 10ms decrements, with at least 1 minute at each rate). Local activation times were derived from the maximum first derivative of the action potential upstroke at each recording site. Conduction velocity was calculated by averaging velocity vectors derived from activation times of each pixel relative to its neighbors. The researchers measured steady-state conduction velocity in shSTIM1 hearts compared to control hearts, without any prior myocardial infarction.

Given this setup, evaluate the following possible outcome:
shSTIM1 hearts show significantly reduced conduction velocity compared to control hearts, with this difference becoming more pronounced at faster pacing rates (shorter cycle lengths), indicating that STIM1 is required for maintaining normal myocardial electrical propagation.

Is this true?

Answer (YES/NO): NO